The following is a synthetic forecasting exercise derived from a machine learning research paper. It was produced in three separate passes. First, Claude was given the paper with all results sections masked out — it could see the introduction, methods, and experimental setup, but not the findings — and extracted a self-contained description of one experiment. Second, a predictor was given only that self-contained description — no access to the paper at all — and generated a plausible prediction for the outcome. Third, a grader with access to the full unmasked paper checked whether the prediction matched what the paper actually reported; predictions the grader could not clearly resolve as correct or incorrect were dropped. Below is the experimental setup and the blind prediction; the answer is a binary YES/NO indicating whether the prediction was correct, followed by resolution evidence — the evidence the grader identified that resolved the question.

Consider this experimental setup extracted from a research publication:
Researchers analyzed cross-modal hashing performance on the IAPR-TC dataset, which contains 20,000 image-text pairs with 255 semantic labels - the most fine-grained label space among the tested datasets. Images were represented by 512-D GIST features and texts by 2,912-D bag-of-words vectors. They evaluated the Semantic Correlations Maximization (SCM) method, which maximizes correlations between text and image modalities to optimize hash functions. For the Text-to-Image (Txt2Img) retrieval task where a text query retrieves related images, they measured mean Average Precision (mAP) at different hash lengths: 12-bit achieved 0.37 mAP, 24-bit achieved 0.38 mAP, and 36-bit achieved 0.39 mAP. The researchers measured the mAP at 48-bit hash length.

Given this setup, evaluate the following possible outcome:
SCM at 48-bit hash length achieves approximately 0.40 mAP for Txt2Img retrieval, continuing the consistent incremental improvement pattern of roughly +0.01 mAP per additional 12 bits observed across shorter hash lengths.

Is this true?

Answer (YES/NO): NO